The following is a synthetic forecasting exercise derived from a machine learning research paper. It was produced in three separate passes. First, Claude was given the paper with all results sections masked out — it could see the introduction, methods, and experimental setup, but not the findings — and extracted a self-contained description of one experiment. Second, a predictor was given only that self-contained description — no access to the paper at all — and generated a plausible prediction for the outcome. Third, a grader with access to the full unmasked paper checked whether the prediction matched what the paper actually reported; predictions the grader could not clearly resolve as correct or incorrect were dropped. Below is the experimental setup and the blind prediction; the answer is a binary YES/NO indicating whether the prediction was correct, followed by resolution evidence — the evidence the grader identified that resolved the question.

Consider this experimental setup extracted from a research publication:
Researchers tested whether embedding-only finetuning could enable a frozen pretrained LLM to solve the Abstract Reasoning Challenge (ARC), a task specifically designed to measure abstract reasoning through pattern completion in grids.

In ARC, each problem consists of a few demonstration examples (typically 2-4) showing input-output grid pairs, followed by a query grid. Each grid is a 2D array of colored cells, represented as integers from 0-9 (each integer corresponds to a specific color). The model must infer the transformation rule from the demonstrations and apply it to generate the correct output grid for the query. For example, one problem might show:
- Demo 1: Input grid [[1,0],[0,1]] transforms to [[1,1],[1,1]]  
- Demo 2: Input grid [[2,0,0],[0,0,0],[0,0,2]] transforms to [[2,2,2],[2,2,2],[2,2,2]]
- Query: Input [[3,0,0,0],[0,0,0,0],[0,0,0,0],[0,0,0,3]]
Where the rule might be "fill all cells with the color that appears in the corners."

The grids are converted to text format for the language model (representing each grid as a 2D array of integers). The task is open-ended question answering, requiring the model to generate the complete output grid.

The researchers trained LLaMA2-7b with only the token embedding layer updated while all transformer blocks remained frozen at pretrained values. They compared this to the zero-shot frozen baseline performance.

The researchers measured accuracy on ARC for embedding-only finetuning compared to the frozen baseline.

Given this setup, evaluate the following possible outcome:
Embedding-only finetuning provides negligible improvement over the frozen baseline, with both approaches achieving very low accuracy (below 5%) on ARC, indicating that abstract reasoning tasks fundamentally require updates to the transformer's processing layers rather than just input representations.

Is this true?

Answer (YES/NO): NO